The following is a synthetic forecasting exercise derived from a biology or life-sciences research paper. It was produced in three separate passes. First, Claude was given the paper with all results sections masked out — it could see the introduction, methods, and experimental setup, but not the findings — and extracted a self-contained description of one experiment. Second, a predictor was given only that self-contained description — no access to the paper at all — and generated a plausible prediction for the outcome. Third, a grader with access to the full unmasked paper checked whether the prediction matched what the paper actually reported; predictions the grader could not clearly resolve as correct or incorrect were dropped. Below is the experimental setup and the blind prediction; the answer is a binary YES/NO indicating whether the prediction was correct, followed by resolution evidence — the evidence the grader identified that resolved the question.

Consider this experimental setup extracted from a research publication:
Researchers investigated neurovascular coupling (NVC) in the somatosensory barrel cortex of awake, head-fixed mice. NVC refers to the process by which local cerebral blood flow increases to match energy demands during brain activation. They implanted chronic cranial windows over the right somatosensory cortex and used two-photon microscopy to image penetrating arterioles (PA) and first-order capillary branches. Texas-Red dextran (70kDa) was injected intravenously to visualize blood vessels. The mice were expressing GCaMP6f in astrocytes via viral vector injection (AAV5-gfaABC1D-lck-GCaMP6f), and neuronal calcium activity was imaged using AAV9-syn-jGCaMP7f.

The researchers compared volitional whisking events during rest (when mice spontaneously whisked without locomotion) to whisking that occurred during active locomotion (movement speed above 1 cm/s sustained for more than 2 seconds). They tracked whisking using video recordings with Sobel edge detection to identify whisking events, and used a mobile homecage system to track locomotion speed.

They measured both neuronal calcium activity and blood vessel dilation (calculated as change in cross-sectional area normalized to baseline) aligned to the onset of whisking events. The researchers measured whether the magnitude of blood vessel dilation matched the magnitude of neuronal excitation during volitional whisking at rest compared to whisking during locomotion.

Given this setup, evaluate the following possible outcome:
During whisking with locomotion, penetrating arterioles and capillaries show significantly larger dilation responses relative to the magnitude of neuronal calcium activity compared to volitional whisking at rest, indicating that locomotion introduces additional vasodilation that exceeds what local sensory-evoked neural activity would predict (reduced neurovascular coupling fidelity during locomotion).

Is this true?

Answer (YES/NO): YES